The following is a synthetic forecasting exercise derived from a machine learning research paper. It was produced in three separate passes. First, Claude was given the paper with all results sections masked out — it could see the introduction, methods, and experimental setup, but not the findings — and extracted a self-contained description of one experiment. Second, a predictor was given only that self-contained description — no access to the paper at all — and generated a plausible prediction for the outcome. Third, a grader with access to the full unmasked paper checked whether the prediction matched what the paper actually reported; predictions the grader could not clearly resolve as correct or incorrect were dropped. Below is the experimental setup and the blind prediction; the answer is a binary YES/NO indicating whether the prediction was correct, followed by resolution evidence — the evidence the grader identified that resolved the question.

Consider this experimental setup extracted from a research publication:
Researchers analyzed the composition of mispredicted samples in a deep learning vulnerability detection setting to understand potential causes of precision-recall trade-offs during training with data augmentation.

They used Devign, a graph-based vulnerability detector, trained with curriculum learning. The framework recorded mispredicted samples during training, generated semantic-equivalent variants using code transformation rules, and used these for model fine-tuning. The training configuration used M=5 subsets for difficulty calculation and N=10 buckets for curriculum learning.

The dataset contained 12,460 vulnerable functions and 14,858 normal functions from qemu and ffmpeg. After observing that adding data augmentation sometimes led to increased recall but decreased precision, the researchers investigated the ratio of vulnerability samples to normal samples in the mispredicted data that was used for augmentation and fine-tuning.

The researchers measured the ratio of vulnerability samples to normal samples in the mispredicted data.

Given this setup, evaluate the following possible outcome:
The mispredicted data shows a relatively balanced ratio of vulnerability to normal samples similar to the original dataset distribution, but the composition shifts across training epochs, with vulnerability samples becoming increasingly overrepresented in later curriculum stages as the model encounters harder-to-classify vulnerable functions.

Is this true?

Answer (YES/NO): NO